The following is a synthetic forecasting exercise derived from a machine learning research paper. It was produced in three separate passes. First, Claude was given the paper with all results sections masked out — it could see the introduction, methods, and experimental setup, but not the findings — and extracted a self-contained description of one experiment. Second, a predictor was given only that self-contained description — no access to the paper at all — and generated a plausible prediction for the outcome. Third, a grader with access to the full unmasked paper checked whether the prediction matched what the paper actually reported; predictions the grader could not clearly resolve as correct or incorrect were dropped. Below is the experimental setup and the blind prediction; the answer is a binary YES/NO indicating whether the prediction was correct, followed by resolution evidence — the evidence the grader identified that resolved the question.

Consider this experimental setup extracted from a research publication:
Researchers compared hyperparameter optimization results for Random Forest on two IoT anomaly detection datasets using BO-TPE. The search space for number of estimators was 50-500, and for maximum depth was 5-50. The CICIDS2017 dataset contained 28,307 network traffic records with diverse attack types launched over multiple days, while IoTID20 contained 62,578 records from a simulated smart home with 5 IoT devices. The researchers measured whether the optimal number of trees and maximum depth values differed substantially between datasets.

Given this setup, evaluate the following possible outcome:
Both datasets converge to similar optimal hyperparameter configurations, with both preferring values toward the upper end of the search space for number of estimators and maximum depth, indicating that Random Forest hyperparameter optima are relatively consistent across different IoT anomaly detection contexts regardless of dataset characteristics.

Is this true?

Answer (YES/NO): NO